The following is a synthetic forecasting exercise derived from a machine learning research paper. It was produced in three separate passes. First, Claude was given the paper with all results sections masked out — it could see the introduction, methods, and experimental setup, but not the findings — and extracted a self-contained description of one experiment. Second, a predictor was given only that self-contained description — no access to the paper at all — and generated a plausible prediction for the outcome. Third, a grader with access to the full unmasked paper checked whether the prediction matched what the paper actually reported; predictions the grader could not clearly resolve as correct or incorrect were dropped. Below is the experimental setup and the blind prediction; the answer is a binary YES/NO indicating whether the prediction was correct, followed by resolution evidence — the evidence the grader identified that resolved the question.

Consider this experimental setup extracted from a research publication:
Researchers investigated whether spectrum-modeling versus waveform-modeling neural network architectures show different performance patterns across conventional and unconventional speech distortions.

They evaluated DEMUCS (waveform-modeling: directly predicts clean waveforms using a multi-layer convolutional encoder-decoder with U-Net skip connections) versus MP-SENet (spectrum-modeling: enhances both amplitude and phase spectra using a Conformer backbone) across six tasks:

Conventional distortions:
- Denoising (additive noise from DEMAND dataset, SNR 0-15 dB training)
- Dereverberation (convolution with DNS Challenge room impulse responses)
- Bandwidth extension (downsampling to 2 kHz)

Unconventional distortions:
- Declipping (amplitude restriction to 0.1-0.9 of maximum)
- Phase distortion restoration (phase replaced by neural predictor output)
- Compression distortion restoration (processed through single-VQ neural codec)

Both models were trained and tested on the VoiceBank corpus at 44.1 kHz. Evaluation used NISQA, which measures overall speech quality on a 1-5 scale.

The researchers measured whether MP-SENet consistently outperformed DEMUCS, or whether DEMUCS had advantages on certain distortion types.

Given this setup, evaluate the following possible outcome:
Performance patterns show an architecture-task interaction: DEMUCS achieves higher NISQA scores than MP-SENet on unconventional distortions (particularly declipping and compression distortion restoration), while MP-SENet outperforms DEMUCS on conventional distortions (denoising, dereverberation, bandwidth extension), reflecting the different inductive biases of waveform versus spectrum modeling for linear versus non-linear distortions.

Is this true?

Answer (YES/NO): NO